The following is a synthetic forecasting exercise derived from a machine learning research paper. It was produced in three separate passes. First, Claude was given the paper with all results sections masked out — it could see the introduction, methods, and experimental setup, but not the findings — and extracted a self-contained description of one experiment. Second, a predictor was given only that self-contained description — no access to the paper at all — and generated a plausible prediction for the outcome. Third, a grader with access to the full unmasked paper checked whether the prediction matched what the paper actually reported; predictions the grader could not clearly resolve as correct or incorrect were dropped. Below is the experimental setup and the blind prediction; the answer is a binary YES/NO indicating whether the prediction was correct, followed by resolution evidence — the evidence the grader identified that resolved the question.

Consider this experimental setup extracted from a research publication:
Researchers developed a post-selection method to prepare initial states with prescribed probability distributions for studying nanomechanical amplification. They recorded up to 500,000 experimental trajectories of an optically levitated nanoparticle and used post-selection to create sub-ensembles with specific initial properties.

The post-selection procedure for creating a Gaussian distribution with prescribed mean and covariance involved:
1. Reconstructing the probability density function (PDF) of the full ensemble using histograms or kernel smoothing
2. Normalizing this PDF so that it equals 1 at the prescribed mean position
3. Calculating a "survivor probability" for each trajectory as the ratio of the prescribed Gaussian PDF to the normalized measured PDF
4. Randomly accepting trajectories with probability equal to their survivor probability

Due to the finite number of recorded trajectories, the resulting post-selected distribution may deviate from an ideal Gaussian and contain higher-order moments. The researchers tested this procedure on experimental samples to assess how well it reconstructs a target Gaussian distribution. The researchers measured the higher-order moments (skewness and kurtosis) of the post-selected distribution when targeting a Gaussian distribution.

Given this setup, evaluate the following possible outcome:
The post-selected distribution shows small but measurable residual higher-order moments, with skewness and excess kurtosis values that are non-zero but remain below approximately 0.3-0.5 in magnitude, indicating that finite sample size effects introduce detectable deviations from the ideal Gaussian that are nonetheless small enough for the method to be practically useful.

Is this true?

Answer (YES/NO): YES